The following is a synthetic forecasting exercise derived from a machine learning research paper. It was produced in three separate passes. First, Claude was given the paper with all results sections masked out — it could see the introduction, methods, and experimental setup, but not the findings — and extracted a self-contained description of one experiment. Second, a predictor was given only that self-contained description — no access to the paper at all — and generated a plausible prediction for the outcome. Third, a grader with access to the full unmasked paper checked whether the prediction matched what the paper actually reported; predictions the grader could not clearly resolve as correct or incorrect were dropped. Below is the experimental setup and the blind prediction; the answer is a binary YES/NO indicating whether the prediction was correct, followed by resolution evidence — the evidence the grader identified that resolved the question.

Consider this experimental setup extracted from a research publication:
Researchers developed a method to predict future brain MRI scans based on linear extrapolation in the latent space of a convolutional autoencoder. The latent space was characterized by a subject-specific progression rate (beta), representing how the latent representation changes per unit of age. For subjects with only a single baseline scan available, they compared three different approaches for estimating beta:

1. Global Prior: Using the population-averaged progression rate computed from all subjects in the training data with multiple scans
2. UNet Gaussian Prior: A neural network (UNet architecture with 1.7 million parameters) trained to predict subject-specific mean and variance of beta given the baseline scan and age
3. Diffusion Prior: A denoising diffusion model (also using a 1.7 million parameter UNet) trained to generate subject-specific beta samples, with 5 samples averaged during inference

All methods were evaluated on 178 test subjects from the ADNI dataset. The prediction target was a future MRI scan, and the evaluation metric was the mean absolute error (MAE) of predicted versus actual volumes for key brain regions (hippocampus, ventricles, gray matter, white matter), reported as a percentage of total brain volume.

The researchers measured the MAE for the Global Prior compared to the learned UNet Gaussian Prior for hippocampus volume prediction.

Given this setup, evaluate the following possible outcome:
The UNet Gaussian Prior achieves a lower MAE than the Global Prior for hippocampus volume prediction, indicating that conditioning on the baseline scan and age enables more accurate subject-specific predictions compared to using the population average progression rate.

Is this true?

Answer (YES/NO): NO